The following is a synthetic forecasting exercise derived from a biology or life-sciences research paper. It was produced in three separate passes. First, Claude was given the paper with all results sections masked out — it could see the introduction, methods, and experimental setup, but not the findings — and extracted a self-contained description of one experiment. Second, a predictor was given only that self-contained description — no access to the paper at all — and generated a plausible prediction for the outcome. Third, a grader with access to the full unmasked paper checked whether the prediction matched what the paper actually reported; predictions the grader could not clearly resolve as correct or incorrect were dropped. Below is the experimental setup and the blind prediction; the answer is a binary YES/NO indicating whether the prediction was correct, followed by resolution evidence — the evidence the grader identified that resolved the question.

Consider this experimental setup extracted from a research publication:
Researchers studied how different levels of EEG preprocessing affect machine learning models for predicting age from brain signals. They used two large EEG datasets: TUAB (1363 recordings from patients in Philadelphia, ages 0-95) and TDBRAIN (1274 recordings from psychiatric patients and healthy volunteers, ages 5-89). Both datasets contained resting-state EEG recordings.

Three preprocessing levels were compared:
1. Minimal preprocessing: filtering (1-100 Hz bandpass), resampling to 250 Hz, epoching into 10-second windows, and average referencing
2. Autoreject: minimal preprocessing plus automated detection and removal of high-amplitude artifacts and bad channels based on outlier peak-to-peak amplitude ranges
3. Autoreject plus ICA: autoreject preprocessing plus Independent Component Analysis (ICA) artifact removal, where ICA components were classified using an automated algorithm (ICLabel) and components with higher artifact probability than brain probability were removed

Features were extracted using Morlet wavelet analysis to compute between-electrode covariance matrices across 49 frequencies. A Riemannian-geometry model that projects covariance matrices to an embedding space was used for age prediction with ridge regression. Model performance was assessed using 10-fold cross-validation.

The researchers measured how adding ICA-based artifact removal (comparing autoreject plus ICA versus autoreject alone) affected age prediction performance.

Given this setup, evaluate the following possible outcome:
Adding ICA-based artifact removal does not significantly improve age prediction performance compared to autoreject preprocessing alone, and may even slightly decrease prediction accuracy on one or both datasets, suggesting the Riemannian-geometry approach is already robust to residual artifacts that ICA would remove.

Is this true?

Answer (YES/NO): YES